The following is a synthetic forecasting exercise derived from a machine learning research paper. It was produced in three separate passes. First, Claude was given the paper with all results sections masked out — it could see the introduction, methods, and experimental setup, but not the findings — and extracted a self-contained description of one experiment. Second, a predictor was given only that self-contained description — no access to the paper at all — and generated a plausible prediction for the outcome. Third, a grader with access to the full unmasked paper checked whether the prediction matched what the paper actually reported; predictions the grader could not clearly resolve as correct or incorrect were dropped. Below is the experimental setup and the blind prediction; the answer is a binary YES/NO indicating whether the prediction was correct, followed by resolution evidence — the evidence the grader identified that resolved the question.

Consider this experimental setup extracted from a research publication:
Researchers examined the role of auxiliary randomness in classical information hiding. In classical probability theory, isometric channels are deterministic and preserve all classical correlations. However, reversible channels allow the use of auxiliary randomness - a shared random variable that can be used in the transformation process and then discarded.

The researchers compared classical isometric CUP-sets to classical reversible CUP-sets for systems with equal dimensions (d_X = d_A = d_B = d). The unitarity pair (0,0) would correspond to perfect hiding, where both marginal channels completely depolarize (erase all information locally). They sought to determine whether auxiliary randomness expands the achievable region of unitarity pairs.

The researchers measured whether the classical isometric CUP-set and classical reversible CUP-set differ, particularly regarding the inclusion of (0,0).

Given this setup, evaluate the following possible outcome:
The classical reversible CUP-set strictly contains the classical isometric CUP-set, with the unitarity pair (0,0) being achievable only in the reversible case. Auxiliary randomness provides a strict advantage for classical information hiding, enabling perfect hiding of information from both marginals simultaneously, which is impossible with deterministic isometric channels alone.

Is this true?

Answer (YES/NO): YES